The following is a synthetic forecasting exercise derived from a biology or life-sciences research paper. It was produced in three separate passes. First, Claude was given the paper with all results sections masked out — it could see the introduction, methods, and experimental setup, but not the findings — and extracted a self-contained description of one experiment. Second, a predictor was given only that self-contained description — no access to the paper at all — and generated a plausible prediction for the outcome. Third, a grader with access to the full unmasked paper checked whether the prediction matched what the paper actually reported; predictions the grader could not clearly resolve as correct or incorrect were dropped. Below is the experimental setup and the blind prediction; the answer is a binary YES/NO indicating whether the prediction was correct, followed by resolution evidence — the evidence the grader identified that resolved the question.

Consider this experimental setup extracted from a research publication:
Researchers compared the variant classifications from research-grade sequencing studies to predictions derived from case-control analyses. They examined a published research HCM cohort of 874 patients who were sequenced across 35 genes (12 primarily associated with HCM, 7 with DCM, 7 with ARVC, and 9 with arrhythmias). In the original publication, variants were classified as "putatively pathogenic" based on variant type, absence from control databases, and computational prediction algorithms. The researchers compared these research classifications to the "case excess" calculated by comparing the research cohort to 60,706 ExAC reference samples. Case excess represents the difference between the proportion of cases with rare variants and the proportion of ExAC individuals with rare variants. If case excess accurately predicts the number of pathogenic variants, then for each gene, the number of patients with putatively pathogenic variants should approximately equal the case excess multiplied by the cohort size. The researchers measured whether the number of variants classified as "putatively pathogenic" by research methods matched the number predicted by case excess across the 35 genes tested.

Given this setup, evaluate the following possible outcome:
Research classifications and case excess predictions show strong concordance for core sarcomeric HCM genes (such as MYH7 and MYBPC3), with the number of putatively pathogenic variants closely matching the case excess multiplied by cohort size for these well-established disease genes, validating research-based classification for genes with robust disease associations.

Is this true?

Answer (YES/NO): YES